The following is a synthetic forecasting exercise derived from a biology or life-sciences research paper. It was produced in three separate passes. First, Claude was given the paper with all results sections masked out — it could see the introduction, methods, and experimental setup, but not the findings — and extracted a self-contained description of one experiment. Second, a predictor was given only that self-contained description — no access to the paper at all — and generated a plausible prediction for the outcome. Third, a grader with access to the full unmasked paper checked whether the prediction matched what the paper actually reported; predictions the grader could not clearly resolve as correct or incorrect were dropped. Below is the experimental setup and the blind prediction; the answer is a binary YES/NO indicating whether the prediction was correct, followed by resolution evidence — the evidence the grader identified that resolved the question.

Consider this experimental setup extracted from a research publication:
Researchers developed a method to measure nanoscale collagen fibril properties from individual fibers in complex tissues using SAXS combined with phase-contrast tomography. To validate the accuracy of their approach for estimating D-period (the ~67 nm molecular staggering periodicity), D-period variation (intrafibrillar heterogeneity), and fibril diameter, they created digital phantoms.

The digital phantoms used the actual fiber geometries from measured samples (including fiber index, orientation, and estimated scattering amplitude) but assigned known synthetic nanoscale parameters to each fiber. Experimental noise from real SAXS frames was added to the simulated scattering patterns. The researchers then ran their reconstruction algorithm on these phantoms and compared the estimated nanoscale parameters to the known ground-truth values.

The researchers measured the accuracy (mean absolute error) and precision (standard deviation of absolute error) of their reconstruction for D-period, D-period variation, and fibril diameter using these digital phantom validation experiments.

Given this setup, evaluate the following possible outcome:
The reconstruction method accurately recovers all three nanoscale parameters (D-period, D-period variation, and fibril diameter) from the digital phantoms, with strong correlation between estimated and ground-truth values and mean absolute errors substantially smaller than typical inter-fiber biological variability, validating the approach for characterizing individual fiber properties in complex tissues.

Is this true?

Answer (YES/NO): YES